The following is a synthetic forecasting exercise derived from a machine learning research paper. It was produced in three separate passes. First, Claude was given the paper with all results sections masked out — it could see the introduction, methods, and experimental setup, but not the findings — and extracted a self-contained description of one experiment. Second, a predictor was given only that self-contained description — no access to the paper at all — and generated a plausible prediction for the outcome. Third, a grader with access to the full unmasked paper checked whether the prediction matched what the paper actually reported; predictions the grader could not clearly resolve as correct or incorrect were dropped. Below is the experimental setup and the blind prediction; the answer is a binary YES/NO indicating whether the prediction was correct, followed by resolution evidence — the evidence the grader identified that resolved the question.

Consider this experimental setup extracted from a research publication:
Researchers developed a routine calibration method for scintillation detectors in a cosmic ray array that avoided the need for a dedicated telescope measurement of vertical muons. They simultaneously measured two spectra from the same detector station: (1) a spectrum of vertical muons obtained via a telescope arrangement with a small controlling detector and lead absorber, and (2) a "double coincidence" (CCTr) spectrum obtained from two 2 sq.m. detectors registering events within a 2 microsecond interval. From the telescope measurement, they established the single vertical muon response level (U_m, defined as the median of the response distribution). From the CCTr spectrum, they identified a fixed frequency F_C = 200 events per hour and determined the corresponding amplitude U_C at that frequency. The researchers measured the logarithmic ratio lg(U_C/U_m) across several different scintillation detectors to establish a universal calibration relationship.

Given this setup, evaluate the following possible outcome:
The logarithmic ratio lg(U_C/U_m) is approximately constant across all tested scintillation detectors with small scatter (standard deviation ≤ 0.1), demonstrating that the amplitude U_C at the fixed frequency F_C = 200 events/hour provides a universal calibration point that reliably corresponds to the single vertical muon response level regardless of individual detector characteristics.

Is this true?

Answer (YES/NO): YES